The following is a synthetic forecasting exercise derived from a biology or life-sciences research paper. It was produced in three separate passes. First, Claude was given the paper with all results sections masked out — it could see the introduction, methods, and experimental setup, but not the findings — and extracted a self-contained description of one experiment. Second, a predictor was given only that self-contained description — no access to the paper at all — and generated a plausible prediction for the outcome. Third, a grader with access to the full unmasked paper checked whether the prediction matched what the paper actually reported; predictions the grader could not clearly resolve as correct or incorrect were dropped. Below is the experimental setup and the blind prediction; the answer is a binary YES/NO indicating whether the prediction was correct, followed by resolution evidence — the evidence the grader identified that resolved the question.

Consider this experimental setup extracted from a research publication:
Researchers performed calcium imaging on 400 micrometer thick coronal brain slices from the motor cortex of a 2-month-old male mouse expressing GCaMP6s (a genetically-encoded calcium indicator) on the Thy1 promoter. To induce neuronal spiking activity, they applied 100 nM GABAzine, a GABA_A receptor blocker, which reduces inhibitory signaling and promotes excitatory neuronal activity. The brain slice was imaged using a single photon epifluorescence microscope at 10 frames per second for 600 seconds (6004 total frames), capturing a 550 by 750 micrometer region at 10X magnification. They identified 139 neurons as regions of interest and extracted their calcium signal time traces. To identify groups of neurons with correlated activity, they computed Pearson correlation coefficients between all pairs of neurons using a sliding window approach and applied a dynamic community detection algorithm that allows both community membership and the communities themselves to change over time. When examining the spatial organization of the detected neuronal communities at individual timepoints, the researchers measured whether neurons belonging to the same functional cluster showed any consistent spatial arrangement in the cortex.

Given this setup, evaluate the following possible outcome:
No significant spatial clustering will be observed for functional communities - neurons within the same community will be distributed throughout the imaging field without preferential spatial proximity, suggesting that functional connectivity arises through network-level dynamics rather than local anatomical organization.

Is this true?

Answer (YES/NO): NO